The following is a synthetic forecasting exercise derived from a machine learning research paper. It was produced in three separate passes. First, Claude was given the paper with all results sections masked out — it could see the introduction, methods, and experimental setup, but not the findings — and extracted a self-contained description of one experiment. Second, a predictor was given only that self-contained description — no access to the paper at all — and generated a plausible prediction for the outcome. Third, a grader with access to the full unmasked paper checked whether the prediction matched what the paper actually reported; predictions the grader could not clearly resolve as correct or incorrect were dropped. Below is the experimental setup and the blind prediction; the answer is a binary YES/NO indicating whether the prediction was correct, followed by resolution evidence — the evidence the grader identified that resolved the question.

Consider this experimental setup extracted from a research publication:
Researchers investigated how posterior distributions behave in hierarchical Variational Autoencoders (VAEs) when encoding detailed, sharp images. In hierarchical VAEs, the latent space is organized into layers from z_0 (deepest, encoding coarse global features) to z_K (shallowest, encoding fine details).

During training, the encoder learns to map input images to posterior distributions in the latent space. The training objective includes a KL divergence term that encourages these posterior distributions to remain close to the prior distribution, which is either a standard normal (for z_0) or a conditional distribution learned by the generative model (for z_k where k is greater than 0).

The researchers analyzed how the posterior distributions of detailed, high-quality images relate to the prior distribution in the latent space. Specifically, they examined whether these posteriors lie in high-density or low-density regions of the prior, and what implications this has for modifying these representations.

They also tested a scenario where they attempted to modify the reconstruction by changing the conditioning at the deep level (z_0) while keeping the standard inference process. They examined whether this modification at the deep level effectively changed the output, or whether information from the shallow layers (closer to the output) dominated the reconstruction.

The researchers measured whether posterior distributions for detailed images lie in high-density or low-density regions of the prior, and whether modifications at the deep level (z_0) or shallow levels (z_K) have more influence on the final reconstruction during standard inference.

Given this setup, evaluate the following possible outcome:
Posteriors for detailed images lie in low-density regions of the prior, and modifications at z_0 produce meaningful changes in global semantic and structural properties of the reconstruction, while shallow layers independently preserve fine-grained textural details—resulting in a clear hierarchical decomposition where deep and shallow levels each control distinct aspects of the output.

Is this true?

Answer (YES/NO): NO